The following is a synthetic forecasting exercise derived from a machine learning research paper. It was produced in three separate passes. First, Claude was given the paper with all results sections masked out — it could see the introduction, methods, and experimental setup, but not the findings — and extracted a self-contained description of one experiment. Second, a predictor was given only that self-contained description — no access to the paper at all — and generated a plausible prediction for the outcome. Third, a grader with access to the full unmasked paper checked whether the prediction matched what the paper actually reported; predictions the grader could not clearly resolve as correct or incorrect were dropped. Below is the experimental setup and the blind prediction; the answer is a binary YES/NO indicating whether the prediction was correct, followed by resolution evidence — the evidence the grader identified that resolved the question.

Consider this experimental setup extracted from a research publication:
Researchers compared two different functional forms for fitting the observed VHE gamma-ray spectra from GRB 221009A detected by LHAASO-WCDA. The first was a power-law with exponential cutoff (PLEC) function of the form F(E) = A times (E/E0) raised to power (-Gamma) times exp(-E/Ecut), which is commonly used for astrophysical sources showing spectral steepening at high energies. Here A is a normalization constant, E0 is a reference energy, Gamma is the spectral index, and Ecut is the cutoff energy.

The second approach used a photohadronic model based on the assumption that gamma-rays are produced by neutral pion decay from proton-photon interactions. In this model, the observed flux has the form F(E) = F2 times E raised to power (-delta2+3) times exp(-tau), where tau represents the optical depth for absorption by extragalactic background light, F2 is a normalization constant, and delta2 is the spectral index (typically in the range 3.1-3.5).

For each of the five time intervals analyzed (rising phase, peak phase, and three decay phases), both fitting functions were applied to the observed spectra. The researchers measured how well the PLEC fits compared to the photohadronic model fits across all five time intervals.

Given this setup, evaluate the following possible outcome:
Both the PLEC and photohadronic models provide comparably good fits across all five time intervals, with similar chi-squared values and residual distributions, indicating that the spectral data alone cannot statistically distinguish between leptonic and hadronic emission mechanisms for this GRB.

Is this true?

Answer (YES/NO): NO